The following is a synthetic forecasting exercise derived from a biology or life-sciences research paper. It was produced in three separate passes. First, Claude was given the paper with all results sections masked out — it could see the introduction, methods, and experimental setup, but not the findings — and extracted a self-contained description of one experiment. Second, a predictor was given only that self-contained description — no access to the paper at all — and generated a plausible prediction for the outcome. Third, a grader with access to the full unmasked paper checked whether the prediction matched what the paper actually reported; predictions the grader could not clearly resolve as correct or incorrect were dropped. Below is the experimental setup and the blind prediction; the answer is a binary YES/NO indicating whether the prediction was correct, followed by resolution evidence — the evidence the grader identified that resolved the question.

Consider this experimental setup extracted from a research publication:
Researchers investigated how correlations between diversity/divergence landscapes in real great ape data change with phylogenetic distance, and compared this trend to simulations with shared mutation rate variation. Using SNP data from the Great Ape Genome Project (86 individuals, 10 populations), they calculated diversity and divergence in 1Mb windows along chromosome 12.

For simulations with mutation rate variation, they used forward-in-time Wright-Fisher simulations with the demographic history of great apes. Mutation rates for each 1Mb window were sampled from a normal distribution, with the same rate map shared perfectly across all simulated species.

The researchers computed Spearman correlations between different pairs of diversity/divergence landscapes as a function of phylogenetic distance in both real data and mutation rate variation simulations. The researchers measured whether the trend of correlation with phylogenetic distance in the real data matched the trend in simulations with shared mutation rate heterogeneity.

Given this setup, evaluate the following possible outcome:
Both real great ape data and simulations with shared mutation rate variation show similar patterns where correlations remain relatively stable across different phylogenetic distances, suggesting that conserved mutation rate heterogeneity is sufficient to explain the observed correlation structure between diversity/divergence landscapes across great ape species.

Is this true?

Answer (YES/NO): NO